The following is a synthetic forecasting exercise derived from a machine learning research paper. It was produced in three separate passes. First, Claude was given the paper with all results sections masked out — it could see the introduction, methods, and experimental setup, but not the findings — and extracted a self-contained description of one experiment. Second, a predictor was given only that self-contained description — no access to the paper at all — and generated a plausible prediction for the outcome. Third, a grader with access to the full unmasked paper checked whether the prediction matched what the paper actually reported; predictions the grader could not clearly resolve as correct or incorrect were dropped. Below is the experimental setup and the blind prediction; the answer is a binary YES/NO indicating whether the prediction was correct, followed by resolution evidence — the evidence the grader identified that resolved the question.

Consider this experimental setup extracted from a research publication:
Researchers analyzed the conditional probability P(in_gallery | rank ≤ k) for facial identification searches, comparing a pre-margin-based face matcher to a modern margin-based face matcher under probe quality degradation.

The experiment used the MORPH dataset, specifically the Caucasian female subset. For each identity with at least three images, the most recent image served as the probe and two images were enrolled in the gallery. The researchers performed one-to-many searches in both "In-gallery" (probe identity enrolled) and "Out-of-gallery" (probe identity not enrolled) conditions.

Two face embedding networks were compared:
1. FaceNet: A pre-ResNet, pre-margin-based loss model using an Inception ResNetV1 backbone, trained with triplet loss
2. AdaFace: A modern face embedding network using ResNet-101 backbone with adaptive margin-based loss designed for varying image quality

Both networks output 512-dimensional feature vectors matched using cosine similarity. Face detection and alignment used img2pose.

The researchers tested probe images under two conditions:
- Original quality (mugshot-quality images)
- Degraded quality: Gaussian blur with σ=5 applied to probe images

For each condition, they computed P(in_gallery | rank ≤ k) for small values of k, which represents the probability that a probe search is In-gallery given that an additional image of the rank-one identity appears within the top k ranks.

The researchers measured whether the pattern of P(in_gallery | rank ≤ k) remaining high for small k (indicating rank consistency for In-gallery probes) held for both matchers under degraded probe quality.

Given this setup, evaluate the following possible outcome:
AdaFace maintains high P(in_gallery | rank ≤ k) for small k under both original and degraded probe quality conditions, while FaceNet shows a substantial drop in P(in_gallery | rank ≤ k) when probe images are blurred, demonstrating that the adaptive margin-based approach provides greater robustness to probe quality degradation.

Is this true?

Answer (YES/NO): YES